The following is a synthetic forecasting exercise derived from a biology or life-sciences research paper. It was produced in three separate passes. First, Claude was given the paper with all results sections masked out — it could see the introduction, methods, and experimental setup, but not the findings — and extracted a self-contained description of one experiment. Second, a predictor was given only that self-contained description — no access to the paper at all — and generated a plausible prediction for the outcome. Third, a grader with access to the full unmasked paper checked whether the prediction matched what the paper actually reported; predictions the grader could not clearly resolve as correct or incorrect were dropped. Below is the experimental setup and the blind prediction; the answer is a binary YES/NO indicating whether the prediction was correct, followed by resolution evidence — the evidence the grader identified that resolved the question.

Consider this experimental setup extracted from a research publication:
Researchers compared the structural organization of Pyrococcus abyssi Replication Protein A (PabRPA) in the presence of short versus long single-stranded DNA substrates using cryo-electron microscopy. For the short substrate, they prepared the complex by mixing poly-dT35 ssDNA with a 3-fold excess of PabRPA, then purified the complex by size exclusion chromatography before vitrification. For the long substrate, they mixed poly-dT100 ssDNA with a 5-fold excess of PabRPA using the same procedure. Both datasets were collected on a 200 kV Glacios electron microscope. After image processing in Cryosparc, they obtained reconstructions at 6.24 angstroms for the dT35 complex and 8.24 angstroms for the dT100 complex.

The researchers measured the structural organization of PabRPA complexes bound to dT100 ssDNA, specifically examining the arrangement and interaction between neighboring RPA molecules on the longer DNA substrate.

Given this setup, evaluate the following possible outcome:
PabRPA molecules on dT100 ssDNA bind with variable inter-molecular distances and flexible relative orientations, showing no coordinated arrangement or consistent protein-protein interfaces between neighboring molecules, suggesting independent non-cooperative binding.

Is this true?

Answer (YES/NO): NO